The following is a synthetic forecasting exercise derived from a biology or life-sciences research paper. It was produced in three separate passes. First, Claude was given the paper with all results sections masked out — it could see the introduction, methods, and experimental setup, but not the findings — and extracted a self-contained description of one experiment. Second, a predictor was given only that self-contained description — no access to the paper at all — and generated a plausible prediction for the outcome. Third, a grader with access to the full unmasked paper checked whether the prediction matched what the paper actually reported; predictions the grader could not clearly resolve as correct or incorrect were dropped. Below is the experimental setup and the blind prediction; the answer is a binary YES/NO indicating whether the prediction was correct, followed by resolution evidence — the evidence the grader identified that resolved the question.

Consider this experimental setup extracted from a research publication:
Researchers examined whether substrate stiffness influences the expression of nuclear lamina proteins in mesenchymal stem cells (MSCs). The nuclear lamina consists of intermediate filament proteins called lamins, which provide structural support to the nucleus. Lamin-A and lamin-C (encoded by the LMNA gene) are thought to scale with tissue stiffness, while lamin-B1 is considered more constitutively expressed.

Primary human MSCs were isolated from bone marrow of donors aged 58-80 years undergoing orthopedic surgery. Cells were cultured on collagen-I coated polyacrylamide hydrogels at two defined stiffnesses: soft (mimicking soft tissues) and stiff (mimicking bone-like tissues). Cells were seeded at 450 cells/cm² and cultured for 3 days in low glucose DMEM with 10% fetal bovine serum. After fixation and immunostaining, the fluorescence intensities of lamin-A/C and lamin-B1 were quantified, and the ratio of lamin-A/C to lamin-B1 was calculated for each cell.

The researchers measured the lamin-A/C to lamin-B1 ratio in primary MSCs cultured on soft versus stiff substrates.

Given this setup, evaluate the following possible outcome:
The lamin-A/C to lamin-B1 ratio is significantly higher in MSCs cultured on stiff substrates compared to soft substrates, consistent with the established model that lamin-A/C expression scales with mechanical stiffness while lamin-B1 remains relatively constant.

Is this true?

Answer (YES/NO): YES